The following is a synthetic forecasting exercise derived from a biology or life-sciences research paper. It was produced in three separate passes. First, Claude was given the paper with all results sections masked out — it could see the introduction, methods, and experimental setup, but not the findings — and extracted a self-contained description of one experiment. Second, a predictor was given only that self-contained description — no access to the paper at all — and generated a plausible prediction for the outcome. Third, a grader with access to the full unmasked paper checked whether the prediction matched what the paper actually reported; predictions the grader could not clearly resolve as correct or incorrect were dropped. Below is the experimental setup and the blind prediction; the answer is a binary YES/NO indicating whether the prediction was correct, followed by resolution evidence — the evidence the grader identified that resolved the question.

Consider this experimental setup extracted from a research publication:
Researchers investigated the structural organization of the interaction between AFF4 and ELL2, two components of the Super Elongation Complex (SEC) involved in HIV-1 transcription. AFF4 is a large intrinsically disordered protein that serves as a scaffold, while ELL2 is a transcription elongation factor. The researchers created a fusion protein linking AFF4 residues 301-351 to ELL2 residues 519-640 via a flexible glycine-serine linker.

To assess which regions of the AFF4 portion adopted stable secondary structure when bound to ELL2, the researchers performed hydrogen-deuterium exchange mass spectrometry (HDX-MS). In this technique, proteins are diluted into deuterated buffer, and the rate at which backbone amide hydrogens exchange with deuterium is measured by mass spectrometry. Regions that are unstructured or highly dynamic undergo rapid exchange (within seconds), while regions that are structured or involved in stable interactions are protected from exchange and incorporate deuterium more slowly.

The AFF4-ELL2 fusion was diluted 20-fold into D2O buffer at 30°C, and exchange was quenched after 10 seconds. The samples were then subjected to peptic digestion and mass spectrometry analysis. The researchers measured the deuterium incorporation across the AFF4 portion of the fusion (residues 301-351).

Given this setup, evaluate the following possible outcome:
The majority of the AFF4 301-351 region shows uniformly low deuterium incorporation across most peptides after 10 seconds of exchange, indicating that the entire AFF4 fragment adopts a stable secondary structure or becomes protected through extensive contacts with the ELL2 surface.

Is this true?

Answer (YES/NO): NO